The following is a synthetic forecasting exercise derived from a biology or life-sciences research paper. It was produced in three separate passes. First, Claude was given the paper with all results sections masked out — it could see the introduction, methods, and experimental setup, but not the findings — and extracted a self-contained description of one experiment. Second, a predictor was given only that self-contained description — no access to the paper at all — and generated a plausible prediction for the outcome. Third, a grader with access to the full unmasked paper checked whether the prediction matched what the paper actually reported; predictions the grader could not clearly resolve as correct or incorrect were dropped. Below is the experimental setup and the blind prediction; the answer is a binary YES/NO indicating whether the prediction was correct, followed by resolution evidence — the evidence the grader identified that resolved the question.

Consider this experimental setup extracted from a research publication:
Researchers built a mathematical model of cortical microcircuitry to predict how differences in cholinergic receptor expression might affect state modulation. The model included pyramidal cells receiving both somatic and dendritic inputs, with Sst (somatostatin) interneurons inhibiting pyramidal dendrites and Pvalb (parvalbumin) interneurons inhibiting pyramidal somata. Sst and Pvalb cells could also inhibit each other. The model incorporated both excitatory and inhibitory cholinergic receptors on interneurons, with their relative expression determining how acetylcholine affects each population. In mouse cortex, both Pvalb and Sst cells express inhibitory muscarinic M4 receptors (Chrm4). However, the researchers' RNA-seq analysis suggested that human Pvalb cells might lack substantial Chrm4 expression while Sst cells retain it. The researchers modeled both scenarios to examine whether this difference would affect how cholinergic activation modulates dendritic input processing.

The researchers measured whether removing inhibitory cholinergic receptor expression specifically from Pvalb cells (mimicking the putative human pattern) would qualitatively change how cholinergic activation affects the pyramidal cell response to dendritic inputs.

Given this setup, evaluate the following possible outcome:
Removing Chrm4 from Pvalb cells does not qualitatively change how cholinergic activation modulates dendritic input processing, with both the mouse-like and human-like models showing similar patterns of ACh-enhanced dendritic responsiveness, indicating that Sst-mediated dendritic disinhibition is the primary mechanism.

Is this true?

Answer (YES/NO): NO